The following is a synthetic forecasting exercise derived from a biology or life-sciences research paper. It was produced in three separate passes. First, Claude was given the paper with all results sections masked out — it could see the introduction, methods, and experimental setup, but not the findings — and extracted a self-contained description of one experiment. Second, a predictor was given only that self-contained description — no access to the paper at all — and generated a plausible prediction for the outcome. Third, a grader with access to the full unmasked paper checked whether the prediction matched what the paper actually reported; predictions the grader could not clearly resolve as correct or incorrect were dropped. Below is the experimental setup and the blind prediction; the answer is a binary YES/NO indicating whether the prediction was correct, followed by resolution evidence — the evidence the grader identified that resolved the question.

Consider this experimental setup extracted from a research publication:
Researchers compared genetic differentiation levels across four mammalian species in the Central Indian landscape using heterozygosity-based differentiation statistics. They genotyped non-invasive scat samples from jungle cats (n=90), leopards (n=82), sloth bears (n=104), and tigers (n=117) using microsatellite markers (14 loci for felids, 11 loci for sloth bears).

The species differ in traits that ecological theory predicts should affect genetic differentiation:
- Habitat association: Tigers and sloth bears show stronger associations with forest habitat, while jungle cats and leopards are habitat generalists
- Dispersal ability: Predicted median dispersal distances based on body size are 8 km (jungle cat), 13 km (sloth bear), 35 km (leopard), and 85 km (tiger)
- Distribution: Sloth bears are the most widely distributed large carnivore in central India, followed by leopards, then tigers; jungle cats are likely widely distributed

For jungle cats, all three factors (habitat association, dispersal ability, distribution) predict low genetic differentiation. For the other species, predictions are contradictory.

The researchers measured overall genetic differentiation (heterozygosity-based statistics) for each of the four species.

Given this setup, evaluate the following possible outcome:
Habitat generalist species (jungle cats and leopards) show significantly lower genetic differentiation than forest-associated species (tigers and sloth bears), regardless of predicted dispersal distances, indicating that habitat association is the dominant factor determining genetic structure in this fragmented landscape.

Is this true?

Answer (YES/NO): NO